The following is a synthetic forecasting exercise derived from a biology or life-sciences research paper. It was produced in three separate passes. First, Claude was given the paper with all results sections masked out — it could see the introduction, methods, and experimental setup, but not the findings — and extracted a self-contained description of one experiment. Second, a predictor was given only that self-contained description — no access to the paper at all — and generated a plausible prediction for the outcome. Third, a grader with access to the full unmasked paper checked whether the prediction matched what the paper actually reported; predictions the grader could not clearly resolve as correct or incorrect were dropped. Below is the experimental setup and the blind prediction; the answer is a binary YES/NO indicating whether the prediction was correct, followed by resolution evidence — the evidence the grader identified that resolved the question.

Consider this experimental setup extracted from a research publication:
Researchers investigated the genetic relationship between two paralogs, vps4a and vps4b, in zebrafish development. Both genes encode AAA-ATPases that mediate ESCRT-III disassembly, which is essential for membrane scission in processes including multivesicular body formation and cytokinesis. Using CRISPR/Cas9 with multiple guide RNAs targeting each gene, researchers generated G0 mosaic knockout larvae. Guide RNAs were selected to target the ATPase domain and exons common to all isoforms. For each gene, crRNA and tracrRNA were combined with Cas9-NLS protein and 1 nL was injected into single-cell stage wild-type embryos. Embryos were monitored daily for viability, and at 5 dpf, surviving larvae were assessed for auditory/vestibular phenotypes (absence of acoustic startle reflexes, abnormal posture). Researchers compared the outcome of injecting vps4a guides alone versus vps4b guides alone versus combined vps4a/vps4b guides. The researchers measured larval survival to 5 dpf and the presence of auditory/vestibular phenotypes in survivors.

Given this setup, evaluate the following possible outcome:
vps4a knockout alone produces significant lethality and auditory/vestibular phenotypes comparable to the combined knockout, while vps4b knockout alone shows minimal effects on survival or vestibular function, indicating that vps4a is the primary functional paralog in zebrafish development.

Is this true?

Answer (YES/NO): NO